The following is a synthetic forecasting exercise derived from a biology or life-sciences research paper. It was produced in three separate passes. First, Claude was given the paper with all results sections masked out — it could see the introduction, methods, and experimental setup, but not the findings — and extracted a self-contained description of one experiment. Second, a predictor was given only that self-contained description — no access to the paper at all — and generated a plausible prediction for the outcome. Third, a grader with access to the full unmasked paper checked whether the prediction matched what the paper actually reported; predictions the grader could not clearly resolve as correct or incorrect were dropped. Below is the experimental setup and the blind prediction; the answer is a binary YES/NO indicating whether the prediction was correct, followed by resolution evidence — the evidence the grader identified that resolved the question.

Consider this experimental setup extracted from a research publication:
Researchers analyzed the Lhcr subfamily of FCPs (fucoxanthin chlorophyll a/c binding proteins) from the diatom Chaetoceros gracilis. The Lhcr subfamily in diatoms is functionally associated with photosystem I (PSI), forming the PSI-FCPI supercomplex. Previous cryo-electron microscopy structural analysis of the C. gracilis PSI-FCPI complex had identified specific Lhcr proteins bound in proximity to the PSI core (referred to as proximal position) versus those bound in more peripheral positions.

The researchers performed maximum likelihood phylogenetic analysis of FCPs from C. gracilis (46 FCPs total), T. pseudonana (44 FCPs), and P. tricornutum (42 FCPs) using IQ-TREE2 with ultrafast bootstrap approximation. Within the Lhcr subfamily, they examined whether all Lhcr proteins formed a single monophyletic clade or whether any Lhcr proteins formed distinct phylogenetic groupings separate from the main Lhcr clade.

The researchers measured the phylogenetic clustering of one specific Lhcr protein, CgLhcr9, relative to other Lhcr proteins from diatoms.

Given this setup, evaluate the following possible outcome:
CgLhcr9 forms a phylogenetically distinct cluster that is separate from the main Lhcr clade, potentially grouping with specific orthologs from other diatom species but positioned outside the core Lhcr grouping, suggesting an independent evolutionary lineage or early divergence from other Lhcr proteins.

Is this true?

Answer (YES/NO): YES